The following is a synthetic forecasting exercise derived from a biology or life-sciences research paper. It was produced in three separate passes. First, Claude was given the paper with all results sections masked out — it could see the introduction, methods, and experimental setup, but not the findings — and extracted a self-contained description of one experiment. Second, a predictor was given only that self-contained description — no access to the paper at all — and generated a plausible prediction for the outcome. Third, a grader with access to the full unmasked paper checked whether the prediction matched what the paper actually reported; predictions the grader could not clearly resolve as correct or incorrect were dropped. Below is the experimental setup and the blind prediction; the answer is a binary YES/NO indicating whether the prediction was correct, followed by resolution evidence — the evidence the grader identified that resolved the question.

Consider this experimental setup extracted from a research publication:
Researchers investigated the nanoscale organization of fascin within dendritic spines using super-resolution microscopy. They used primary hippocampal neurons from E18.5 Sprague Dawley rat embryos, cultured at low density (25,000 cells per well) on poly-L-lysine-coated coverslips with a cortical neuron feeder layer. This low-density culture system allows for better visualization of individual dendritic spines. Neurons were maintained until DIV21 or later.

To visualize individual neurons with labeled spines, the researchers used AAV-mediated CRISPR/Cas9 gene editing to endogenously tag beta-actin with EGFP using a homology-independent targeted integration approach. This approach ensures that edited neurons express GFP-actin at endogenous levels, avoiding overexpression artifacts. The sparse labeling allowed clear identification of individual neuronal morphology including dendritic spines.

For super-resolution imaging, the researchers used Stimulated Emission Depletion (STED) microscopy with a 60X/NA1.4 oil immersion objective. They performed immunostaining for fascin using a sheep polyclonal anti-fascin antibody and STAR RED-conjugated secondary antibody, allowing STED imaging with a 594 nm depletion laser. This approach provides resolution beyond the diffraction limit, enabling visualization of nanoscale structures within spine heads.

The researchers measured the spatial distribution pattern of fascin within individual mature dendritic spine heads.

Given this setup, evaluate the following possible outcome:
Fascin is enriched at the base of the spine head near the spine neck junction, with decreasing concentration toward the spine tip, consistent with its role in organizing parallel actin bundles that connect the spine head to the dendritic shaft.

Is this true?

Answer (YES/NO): NO